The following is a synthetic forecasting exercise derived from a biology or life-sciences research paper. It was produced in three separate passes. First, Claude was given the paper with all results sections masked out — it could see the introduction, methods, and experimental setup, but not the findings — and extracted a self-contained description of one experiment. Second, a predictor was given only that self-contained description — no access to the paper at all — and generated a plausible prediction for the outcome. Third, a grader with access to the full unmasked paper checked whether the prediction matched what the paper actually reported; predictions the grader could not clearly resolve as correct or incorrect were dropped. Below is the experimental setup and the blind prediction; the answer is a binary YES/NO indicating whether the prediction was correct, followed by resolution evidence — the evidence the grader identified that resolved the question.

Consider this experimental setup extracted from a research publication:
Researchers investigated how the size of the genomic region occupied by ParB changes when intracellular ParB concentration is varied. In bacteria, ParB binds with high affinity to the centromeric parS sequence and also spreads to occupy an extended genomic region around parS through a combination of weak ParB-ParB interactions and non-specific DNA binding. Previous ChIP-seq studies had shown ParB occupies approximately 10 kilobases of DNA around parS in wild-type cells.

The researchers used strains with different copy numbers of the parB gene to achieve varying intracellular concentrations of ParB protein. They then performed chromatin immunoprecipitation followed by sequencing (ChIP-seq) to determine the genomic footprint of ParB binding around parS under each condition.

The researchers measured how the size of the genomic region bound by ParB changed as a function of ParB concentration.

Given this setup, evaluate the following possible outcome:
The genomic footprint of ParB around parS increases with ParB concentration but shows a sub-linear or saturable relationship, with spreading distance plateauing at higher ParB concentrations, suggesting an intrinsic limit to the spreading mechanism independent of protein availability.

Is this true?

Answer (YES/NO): NO